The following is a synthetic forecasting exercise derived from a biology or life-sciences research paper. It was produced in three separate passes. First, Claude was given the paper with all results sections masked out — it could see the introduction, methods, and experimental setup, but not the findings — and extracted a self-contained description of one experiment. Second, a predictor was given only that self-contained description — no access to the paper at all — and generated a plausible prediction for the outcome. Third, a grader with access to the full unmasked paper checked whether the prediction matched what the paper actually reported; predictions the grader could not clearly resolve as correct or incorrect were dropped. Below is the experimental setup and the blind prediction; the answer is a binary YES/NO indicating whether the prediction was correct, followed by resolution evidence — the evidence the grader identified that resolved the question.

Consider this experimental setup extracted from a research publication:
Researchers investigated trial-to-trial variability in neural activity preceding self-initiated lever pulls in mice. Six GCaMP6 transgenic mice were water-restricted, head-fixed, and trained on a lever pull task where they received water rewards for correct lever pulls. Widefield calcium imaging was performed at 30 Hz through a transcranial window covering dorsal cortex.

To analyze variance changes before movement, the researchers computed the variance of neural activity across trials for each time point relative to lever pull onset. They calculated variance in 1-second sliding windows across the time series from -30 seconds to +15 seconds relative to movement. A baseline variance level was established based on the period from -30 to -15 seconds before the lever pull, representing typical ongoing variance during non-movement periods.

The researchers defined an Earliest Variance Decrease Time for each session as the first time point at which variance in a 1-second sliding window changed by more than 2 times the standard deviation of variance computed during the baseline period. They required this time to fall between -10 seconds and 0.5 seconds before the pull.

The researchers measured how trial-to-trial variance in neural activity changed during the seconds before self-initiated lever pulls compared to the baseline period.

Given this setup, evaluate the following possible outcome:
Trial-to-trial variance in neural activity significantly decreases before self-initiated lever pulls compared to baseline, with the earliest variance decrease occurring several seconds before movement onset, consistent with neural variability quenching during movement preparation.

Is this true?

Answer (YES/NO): YES